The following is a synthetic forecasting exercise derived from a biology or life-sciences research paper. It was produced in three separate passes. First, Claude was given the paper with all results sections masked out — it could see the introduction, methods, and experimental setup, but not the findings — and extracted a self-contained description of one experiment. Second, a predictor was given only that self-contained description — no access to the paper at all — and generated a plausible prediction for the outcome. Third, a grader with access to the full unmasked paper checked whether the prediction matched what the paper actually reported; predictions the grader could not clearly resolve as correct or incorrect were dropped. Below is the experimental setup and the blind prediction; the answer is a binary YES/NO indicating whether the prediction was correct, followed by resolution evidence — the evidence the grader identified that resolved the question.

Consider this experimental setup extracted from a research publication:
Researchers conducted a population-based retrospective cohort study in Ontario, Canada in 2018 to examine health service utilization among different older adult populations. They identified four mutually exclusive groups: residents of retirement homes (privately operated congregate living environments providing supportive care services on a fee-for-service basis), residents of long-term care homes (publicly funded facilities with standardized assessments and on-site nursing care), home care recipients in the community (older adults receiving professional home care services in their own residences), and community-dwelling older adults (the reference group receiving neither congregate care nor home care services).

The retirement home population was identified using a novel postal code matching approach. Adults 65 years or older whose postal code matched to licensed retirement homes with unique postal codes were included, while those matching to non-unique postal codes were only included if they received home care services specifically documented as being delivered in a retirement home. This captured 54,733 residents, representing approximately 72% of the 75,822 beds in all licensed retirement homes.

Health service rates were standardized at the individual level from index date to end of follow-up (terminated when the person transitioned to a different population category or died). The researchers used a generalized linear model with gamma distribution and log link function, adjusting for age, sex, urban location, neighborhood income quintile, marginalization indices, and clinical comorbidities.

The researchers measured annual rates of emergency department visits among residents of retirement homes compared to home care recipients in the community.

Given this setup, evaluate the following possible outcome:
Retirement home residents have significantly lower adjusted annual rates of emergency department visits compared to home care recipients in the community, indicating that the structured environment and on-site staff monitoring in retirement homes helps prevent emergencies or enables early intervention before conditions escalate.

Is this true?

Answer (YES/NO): NO